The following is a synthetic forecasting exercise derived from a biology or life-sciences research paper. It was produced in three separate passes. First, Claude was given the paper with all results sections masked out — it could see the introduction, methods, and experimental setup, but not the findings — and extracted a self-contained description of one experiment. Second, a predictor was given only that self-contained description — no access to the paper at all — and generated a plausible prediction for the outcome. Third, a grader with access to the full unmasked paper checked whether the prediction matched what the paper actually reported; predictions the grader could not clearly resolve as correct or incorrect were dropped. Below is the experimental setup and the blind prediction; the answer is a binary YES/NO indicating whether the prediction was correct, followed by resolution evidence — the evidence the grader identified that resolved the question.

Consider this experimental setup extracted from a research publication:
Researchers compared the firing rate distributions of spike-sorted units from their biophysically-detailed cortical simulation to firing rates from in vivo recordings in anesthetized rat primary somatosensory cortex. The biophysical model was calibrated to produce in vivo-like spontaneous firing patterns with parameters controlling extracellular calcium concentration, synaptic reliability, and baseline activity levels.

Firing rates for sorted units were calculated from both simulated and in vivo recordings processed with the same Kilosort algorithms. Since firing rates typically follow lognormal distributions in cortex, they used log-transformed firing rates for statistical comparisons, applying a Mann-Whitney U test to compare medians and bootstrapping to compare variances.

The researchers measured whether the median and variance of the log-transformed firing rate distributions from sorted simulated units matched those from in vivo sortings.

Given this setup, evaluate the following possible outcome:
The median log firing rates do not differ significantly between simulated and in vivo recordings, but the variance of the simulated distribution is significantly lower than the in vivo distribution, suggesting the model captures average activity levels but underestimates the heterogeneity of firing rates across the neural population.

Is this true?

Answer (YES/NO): NO